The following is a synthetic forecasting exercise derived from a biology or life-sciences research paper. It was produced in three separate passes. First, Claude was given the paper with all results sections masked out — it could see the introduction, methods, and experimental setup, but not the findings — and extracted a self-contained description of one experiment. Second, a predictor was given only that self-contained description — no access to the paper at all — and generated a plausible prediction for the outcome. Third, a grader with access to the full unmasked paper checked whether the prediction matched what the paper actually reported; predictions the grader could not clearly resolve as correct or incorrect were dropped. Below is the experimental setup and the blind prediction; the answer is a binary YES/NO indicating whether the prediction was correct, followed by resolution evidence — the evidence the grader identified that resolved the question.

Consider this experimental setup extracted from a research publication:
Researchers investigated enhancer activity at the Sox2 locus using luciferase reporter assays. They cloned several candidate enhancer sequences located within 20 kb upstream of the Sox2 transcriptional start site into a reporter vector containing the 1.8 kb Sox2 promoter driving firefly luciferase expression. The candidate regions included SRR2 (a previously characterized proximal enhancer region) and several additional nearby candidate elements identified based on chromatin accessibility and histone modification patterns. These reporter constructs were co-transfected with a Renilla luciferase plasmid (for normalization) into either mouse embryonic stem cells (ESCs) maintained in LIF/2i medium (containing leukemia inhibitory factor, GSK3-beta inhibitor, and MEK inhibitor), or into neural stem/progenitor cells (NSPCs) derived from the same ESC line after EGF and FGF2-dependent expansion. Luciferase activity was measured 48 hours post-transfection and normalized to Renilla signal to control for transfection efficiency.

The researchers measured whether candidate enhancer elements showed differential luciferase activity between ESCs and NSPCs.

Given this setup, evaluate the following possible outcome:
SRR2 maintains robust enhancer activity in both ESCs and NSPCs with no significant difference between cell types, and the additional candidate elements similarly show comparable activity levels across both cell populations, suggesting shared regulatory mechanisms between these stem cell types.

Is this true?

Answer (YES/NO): NO